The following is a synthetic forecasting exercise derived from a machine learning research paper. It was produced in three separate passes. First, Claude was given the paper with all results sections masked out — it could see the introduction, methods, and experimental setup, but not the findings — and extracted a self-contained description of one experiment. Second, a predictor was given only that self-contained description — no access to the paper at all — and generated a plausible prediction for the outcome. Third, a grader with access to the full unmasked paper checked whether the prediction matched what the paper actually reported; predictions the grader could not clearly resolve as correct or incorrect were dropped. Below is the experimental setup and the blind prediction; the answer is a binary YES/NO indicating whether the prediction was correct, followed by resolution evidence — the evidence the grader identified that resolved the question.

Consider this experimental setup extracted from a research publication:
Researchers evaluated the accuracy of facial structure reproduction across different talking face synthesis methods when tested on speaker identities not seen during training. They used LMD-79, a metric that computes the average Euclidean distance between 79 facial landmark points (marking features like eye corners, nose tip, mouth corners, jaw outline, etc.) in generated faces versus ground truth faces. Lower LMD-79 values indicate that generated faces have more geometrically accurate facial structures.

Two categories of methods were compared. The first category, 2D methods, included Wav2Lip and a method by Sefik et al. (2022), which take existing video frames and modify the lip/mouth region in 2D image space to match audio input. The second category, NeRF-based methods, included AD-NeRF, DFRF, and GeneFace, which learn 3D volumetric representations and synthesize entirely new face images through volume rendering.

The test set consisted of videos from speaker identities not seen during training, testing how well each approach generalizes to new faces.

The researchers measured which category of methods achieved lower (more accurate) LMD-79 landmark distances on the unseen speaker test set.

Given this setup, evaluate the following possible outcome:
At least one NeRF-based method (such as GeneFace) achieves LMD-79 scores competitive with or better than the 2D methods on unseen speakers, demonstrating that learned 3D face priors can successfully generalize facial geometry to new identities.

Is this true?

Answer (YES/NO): YES